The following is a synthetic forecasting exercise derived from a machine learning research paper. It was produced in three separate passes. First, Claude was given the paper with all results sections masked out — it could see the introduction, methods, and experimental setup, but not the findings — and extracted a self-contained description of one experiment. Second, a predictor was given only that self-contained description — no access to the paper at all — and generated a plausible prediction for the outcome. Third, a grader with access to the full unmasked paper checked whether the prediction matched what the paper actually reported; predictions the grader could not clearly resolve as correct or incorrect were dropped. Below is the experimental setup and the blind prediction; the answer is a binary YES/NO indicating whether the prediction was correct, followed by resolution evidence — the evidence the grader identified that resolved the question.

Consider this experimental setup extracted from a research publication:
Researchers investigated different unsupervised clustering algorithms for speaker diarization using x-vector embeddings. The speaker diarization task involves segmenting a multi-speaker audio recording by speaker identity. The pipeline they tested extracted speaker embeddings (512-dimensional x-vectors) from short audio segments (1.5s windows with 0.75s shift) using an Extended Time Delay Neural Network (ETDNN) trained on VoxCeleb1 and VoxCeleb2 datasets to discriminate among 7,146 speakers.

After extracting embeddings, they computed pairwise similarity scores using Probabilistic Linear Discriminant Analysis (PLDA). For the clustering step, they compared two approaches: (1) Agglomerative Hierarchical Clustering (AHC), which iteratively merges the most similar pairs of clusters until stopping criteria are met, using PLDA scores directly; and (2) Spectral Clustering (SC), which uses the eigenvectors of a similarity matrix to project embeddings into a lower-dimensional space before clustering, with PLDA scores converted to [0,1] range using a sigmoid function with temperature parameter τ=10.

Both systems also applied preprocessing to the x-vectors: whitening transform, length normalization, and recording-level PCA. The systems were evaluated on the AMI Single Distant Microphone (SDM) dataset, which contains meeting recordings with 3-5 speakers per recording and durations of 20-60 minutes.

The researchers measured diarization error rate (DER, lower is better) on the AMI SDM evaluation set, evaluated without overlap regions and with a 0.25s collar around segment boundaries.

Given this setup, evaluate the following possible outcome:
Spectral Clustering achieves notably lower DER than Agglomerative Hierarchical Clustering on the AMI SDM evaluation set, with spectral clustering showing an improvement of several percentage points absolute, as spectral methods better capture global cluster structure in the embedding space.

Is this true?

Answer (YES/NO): YES